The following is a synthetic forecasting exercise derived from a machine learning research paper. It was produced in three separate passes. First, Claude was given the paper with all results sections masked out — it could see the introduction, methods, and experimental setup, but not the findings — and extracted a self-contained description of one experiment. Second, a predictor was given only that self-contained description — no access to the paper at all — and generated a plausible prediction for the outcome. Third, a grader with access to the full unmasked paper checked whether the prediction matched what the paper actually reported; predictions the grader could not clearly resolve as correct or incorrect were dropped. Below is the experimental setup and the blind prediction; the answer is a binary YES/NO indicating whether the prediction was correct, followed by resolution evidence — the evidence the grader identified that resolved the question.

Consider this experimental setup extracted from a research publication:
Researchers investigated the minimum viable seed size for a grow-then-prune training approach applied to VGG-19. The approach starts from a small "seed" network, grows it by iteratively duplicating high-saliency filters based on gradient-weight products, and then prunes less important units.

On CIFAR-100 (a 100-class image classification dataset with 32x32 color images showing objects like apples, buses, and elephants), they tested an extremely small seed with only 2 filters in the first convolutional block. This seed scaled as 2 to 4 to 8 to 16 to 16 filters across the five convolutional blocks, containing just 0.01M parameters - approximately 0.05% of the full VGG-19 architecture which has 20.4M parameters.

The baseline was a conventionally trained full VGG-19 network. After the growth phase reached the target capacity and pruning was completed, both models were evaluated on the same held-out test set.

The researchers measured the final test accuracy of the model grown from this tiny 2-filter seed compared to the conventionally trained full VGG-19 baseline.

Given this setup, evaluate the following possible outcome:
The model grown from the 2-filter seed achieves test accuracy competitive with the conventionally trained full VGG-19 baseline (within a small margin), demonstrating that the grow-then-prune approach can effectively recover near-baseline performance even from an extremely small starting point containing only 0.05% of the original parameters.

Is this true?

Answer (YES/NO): YES